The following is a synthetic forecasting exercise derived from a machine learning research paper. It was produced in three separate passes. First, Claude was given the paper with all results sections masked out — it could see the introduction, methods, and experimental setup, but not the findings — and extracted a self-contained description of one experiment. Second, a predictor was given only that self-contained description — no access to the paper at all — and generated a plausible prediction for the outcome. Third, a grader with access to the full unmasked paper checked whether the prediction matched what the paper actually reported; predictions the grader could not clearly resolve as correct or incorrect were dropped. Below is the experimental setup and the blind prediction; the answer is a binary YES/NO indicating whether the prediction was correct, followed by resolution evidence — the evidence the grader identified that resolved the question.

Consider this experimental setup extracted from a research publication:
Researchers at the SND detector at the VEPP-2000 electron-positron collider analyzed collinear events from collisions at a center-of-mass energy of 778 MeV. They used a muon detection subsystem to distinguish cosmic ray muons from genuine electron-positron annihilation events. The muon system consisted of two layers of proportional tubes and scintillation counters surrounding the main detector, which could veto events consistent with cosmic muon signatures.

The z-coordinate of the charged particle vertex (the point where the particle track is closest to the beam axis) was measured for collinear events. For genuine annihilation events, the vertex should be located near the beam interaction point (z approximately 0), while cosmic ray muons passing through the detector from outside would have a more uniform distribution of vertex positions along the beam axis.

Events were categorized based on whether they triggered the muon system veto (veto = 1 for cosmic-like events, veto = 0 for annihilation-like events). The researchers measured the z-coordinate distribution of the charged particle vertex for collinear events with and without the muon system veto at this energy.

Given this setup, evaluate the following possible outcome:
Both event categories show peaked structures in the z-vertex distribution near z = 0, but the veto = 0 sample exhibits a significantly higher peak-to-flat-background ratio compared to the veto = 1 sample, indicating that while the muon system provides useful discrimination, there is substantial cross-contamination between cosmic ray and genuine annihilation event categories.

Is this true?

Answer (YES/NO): NO